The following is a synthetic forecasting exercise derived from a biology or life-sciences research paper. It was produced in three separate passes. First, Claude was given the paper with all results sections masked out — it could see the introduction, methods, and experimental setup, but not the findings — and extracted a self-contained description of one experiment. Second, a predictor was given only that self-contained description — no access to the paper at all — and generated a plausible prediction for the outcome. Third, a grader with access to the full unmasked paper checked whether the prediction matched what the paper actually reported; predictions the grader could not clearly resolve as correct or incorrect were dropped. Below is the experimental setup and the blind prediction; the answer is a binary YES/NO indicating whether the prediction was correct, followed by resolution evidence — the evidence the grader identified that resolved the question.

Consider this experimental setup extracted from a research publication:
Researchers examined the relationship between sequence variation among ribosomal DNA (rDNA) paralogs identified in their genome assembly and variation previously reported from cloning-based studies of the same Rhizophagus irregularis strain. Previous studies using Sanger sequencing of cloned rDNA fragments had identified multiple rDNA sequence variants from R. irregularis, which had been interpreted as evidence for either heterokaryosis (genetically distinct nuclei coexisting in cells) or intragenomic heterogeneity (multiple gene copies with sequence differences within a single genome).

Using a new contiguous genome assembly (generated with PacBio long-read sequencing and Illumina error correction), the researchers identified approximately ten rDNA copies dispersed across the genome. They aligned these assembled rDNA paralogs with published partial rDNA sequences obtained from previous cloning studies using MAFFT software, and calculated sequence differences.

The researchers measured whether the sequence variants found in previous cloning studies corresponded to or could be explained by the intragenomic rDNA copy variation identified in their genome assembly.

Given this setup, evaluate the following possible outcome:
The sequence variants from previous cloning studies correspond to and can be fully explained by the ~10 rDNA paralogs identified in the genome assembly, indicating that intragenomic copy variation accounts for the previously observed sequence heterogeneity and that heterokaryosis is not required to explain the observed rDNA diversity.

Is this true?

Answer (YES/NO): NO